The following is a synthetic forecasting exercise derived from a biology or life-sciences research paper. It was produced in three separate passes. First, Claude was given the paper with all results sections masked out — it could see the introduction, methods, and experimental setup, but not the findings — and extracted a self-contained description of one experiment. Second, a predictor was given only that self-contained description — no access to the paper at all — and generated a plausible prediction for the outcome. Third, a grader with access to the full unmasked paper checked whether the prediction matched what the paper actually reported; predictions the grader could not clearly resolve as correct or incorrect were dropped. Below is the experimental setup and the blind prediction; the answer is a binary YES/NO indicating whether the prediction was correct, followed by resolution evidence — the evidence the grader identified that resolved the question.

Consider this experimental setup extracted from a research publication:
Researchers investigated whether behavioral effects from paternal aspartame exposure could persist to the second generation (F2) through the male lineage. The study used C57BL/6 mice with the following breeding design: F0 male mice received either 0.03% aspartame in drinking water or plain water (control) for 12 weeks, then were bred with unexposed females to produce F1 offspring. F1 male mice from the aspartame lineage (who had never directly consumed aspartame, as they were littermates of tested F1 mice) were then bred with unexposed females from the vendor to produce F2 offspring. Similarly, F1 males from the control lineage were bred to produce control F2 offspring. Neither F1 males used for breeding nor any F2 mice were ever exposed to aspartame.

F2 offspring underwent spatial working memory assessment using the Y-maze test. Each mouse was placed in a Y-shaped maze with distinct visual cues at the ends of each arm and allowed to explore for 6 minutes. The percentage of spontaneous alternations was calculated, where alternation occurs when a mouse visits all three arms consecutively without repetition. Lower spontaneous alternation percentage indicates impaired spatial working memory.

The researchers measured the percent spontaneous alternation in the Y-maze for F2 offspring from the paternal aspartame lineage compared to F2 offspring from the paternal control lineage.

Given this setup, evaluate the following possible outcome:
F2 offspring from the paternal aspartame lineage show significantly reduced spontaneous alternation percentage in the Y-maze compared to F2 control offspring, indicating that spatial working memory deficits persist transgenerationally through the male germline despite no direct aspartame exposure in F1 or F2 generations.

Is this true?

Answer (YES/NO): NO